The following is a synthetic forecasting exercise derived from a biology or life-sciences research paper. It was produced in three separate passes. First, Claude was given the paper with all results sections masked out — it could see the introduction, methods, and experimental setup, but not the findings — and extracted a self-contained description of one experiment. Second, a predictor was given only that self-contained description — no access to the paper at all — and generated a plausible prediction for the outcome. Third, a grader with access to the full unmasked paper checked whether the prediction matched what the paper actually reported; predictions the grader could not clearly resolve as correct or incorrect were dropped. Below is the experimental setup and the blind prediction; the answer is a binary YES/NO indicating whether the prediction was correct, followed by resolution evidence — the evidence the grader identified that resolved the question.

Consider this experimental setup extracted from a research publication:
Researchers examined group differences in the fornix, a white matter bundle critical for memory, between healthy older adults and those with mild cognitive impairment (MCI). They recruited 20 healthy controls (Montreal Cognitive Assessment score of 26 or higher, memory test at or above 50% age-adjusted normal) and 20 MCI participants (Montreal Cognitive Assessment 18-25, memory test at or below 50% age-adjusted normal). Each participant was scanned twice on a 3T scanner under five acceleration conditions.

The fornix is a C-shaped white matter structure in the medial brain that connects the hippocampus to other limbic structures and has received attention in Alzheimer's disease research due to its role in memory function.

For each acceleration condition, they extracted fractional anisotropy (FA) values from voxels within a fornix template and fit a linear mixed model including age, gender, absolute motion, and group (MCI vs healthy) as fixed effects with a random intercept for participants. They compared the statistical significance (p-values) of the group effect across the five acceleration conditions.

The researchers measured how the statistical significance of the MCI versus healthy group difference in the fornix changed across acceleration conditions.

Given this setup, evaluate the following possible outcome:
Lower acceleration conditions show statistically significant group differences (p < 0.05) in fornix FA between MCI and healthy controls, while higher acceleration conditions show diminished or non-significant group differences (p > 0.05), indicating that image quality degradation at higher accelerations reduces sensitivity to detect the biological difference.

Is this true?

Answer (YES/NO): NO